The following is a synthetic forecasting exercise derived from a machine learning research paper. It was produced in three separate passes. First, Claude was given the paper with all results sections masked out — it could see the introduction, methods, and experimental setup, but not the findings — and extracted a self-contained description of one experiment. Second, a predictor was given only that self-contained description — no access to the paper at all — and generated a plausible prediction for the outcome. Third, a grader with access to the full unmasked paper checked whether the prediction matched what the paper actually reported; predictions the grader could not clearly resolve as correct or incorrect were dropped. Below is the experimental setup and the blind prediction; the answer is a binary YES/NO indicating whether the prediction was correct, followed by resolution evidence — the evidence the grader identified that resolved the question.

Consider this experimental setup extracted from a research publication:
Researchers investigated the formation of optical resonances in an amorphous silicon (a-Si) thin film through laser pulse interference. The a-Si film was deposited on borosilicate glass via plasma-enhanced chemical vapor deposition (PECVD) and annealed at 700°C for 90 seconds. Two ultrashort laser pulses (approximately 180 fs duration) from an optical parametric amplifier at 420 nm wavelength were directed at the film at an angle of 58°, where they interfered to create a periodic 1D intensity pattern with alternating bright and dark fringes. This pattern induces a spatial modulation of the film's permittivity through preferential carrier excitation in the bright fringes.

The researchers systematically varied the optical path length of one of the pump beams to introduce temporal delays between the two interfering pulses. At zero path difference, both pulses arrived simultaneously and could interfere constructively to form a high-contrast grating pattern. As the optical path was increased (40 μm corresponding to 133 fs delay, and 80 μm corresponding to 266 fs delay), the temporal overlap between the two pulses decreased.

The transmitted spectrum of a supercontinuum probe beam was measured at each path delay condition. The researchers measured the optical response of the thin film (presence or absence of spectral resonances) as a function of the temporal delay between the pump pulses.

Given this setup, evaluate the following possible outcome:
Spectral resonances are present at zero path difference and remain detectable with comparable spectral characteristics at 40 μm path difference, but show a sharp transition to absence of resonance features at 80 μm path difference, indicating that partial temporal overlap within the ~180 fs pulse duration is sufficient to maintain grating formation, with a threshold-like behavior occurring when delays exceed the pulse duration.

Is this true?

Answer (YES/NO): NO